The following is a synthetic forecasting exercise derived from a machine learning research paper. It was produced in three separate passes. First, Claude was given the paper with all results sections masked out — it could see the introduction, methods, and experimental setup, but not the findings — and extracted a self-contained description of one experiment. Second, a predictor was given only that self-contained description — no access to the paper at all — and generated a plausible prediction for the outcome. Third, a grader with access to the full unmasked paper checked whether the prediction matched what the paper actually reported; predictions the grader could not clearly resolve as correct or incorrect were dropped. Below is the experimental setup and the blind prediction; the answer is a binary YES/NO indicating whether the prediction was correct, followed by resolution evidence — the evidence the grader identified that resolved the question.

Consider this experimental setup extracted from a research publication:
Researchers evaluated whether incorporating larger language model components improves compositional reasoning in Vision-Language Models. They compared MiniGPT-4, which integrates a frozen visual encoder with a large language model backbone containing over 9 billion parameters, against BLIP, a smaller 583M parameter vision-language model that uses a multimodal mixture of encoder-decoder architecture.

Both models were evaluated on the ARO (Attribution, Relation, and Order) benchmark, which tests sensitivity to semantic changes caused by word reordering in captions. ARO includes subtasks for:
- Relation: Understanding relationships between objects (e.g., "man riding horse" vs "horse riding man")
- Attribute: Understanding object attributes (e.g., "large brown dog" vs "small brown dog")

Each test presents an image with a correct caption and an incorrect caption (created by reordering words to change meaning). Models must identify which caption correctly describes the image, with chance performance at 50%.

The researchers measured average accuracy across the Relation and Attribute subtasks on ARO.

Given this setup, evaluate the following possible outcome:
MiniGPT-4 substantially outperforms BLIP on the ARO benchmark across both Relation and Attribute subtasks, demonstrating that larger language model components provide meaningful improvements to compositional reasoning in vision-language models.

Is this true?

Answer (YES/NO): NO